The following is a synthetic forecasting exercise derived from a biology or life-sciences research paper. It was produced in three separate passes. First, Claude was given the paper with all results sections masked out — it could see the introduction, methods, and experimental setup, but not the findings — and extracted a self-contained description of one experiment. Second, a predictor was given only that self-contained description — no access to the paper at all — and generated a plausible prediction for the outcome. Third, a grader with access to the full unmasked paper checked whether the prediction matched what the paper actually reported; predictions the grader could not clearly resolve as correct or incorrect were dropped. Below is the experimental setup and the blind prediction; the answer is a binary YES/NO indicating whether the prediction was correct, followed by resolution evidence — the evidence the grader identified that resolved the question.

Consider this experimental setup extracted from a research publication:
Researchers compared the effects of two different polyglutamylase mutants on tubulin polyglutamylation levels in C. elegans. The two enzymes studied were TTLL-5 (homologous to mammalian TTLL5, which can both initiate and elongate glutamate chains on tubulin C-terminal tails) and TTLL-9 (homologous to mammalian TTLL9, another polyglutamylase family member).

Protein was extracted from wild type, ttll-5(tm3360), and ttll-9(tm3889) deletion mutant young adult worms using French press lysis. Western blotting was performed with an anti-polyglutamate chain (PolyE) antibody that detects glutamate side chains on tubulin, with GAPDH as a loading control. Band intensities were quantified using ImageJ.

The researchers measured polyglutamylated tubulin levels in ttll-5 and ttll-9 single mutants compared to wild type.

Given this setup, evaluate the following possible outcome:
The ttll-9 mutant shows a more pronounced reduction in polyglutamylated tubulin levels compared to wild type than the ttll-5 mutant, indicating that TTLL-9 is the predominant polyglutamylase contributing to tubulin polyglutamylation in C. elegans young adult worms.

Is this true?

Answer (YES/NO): NO